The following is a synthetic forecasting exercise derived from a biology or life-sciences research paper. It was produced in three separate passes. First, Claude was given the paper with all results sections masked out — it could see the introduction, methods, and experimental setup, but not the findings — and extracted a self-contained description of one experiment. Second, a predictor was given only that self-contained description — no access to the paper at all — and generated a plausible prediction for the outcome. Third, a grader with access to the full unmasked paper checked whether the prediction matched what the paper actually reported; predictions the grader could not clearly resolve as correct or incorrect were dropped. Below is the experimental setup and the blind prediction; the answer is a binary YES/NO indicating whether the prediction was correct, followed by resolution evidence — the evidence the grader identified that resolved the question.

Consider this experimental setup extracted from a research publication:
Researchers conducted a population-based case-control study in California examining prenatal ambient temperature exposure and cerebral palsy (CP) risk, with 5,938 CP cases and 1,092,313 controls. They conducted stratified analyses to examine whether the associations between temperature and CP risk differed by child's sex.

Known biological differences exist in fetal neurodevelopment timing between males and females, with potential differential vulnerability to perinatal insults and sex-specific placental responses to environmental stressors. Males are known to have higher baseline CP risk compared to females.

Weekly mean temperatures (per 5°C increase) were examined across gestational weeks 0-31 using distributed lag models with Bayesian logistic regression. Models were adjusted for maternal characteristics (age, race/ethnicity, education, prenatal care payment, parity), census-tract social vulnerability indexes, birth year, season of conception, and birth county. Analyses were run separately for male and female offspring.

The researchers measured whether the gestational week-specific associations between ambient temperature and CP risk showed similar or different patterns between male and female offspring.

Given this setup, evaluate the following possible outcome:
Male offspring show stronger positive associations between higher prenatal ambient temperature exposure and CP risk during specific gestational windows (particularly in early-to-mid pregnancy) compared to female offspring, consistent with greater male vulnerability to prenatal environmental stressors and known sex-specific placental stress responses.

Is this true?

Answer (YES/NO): NO